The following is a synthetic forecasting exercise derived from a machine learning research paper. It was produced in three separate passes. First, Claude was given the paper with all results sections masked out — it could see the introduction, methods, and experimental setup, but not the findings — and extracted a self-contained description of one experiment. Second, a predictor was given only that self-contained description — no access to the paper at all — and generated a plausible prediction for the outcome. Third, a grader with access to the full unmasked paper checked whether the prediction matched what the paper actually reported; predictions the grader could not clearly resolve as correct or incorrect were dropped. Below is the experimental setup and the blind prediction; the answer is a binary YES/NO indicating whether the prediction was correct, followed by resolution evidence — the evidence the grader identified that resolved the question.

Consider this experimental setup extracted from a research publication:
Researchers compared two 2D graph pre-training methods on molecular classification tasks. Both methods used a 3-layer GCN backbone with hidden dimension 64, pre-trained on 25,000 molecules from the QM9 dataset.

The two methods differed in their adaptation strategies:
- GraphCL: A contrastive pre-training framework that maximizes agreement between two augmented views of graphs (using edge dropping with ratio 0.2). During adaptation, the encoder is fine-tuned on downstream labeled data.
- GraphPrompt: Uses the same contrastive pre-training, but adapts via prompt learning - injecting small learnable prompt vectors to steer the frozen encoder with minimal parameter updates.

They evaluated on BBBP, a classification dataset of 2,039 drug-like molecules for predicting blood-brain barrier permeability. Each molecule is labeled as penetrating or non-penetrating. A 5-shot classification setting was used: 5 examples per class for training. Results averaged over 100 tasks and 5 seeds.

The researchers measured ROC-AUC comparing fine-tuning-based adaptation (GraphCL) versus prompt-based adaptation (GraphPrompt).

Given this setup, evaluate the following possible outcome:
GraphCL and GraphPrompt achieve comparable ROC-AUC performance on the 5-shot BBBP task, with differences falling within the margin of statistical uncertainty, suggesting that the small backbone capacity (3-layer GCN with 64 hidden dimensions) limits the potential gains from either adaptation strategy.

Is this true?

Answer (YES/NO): NO